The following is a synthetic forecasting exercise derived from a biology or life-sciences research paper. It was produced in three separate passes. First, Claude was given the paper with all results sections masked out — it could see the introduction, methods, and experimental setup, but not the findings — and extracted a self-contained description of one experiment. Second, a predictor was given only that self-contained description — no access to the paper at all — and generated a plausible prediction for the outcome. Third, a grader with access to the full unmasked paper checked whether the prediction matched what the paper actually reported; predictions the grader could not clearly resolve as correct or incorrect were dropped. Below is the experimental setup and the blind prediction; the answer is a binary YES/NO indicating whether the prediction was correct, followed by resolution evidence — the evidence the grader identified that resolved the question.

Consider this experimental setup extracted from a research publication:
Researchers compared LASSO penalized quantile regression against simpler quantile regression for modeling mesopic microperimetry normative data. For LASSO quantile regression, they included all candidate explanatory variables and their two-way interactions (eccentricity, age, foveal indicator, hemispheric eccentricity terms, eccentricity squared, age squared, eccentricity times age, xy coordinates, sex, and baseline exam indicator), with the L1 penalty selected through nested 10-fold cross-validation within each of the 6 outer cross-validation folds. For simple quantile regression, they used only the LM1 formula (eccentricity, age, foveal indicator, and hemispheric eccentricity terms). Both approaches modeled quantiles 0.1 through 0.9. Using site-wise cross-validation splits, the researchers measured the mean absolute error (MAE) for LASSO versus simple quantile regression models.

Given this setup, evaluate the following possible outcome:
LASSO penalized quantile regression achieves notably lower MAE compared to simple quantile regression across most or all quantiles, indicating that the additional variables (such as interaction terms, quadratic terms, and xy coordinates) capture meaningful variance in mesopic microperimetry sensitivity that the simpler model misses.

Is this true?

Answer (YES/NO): NO